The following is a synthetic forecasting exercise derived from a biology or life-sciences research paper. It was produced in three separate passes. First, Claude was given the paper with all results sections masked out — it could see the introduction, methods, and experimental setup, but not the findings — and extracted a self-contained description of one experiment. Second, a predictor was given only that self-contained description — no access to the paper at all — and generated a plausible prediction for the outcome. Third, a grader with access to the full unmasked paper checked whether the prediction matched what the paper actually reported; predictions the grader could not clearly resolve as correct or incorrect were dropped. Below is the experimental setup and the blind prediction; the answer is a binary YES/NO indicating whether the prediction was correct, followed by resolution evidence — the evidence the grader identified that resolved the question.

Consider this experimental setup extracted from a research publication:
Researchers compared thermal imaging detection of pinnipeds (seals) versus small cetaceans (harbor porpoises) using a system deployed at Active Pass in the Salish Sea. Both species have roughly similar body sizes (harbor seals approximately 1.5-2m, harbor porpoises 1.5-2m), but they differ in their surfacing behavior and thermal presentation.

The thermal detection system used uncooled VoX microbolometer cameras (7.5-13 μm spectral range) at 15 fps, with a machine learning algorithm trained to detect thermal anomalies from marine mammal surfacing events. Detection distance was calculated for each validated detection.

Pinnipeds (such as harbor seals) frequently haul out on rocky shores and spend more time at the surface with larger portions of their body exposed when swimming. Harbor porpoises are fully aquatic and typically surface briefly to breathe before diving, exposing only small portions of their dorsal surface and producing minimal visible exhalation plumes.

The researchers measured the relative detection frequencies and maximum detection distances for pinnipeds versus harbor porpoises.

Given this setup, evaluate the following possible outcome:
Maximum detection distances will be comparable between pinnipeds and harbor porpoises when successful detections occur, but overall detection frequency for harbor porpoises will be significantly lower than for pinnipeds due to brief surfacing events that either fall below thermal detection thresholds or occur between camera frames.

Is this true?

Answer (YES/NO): YES